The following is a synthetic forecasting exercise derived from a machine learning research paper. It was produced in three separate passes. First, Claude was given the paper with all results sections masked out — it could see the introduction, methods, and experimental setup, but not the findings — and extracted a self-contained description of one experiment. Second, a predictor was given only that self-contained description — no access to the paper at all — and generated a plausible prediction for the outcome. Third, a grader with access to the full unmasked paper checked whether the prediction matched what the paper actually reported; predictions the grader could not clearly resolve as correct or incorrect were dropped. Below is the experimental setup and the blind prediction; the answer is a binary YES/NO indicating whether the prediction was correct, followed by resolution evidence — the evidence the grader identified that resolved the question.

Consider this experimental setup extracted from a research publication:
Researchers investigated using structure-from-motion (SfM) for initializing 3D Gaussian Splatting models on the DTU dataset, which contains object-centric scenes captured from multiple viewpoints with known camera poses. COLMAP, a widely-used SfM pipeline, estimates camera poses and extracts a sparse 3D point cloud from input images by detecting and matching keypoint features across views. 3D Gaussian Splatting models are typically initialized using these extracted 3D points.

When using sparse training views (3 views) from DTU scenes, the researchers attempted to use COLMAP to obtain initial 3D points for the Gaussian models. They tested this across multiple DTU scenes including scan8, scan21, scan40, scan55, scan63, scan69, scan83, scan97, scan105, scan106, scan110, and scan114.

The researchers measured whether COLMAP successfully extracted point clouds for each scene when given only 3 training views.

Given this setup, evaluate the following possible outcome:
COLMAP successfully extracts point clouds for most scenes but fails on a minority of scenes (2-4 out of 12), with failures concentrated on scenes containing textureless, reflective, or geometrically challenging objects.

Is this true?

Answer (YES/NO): YES